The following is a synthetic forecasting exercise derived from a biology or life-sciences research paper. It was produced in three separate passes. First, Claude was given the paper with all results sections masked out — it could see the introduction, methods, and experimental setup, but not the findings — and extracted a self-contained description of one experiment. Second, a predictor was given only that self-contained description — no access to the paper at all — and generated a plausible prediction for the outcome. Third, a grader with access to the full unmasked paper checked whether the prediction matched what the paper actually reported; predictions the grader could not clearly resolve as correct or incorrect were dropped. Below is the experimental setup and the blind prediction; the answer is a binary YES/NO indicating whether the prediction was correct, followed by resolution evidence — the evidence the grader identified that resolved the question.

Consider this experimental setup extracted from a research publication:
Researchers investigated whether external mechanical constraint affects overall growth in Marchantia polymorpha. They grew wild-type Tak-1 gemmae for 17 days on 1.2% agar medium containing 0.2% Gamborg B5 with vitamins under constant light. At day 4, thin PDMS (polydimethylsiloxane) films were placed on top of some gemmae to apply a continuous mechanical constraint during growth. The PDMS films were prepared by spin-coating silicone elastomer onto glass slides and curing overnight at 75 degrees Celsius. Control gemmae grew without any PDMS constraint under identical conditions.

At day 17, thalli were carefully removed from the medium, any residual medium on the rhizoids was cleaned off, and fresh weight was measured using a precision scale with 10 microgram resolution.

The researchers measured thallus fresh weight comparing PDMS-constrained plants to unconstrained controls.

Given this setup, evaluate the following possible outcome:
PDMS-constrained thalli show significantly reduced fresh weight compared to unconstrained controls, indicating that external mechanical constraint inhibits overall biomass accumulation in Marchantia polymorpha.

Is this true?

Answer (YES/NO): YES